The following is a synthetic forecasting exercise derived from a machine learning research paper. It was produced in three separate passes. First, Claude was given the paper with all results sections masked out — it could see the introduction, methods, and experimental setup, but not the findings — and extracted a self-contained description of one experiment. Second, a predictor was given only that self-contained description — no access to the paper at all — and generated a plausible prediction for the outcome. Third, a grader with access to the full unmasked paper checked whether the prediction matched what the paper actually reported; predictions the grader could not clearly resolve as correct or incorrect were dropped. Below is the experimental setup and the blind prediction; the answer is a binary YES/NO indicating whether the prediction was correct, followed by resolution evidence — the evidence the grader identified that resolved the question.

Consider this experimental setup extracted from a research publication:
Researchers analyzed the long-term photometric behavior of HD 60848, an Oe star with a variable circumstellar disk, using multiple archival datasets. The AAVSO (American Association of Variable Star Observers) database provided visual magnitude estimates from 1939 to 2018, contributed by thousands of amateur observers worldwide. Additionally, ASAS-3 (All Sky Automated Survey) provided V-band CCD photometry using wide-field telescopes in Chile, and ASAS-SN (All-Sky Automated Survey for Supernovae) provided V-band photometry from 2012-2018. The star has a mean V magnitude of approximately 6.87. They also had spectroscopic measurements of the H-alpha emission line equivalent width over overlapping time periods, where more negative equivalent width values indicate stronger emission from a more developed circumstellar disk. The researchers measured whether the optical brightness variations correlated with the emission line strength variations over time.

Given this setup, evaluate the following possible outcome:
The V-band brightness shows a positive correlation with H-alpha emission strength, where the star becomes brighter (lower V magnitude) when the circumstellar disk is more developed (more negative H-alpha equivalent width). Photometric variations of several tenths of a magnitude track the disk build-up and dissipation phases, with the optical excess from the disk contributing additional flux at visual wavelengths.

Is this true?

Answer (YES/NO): NO